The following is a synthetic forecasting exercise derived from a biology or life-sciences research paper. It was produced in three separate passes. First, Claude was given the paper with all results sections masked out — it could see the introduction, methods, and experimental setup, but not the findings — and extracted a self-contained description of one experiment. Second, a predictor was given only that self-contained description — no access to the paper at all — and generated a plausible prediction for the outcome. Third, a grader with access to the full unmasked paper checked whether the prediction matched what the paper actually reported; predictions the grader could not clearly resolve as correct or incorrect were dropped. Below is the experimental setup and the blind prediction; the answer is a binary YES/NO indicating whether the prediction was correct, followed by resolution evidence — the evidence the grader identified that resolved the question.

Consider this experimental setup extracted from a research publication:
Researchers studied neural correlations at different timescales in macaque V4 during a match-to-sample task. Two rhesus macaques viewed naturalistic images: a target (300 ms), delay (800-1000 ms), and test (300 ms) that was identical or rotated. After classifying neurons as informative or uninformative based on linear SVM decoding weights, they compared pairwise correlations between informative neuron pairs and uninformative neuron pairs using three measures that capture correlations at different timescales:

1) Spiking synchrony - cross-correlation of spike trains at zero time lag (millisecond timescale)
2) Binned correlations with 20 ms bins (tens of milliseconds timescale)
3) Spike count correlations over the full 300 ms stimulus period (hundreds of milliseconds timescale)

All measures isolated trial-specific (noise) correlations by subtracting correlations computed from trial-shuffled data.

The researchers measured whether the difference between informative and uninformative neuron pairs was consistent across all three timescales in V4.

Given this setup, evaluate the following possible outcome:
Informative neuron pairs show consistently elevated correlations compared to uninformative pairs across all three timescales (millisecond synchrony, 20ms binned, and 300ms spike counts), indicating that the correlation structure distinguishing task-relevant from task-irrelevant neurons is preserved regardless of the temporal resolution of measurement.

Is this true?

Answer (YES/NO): NO